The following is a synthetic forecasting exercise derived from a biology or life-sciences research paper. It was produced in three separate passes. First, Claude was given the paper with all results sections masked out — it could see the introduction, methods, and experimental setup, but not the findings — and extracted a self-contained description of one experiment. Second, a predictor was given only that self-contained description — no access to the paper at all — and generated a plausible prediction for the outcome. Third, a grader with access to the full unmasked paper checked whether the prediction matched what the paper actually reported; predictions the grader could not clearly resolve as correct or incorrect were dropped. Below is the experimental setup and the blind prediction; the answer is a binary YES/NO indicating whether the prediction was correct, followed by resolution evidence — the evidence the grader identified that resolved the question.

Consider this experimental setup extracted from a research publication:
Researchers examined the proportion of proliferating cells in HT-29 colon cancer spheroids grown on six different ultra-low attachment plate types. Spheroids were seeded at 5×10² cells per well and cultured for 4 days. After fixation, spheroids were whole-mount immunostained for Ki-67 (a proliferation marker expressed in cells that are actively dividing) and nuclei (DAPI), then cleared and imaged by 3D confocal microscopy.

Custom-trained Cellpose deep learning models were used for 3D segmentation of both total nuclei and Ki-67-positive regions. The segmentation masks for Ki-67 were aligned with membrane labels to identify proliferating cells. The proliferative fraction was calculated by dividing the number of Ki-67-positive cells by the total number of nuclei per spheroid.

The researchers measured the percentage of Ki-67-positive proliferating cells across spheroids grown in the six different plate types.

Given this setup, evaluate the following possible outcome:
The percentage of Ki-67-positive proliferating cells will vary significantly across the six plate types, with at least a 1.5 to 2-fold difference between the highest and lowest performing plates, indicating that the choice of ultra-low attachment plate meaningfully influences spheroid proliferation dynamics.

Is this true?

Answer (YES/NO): NO